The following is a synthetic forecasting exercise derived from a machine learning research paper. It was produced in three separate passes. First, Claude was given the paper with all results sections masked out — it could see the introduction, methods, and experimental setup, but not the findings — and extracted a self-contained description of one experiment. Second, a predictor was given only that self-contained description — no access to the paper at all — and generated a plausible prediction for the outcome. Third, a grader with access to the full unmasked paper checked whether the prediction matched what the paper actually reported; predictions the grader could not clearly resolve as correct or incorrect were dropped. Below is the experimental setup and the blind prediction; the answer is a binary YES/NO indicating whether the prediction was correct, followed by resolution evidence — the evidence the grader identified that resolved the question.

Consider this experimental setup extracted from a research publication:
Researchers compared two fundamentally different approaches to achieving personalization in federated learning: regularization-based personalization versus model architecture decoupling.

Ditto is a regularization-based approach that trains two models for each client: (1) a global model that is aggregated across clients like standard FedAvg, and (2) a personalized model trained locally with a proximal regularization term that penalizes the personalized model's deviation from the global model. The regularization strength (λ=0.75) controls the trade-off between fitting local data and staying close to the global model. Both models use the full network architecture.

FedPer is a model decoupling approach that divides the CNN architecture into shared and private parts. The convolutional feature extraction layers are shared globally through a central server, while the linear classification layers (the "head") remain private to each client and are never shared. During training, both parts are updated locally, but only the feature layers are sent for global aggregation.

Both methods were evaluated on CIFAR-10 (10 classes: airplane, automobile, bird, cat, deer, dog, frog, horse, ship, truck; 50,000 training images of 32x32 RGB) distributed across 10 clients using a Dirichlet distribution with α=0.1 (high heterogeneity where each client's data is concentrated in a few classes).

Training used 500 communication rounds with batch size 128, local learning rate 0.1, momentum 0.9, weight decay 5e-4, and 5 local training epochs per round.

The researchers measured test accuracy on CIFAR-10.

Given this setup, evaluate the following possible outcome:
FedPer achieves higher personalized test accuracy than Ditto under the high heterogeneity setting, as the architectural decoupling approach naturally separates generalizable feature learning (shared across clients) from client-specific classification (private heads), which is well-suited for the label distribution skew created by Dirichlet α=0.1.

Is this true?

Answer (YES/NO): YES